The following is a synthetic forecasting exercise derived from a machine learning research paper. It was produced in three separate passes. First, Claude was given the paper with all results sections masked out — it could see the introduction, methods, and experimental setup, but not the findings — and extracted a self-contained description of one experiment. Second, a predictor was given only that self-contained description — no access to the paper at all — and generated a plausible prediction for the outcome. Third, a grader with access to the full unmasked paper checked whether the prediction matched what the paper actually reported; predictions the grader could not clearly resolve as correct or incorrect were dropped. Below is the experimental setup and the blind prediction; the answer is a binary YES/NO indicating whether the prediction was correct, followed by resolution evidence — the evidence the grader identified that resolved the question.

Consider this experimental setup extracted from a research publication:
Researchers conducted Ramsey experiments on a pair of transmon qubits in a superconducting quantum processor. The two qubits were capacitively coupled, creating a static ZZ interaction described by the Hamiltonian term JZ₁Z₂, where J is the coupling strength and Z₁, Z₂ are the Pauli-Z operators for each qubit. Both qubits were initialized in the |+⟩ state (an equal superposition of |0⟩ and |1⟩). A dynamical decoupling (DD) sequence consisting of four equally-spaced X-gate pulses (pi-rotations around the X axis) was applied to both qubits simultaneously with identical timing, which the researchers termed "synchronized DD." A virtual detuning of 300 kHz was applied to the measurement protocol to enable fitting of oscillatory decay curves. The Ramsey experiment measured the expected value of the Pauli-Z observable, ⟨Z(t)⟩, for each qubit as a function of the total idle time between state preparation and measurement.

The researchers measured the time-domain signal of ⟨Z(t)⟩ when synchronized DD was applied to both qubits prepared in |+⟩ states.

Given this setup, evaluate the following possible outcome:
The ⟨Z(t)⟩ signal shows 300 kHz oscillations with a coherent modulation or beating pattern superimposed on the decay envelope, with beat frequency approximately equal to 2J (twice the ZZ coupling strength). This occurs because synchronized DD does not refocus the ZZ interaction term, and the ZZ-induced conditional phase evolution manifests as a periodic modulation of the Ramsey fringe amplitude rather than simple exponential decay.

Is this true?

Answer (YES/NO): NO